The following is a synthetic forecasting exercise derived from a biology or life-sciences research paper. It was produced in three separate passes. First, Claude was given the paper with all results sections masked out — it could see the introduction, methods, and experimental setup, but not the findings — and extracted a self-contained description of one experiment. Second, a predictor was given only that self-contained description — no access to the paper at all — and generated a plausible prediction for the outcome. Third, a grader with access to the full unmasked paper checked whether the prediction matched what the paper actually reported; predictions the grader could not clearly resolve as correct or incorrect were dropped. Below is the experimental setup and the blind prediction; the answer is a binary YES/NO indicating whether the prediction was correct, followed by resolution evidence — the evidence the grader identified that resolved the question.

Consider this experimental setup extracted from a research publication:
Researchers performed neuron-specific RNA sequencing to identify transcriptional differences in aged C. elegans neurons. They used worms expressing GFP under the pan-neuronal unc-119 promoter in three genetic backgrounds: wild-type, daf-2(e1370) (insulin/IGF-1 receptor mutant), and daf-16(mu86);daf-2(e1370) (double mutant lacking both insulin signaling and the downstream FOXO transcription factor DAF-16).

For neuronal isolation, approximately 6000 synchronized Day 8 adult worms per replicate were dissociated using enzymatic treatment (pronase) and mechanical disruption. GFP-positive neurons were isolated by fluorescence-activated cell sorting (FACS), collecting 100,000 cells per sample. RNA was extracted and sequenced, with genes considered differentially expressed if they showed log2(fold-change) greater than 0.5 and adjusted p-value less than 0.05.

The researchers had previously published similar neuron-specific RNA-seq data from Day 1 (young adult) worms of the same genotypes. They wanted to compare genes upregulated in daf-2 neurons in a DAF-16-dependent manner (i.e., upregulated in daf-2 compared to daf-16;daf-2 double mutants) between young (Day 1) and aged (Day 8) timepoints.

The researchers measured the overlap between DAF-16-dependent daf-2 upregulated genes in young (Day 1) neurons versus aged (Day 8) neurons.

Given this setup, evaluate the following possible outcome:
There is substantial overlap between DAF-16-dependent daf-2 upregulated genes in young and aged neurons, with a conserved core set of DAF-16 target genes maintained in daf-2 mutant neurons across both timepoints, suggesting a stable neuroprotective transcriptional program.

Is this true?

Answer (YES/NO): NO